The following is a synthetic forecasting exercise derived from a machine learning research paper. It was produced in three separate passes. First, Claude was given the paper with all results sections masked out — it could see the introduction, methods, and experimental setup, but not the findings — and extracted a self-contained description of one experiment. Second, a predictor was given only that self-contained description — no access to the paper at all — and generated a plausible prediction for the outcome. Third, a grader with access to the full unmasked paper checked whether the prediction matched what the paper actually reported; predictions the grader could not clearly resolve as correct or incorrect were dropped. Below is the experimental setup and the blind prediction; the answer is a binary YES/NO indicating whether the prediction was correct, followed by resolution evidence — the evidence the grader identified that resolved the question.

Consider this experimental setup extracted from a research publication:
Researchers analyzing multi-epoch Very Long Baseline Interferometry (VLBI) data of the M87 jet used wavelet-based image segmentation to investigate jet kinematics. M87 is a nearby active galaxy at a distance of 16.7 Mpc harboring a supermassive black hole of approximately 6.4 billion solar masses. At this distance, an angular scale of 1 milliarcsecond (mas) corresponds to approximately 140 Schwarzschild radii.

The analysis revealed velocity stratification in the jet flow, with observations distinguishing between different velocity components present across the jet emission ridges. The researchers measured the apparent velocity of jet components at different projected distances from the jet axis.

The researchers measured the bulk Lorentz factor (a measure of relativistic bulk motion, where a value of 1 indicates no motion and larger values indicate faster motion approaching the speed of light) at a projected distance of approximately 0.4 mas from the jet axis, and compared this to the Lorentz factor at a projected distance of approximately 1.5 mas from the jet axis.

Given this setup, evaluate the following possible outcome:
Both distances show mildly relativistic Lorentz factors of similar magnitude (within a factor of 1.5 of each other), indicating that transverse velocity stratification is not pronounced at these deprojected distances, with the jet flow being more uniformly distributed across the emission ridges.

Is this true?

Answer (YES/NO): NO